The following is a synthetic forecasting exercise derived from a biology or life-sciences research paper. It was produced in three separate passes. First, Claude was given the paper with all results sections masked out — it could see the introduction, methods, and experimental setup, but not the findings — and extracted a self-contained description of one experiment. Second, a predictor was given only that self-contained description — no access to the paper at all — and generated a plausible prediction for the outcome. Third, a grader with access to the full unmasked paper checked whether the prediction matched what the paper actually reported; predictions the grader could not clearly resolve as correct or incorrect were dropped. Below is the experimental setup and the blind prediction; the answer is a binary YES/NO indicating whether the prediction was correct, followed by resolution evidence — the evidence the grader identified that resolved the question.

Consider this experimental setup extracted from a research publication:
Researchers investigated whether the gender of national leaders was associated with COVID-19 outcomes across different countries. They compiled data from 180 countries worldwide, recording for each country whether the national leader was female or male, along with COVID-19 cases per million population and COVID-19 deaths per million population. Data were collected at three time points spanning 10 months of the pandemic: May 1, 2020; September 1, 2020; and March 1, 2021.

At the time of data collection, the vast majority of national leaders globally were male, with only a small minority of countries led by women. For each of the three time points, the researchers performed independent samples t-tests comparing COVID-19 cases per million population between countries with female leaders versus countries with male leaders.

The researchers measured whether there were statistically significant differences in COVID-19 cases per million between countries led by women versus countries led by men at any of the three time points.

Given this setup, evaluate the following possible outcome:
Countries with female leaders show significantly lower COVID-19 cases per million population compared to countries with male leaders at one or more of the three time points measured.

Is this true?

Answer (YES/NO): NO